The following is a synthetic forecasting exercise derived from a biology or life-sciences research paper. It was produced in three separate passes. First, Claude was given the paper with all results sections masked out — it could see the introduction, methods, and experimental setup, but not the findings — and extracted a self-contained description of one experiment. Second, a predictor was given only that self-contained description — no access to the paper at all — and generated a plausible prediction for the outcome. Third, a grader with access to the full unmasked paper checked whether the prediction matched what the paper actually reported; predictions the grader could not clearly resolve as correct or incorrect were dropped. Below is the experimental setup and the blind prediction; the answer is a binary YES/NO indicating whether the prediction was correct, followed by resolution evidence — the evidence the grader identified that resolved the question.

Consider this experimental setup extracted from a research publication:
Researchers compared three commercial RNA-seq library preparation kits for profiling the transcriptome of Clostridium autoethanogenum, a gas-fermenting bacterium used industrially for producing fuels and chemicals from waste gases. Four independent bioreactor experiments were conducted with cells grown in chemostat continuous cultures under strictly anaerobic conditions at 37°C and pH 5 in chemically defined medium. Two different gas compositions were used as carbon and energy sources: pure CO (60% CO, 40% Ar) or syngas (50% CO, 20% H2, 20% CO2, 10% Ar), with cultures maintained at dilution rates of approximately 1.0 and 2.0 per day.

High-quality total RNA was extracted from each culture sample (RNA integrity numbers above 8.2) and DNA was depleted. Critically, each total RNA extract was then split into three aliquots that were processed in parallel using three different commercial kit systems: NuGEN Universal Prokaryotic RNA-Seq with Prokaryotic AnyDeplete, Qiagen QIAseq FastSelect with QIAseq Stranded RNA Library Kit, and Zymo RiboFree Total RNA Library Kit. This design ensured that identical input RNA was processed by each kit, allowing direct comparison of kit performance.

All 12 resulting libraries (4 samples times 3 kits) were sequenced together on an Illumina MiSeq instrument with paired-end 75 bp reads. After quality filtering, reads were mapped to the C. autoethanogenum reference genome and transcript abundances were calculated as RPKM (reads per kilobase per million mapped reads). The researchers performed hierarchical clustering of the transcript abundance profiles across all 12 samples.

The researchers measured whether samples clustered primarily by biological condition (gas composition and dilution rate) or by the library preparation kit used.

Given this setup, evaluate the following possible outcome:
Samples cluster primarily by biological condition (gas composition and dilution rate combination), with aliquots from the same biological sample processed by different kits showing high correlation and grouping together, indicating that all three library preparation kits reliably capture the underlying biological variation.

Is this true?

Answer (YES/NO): NO